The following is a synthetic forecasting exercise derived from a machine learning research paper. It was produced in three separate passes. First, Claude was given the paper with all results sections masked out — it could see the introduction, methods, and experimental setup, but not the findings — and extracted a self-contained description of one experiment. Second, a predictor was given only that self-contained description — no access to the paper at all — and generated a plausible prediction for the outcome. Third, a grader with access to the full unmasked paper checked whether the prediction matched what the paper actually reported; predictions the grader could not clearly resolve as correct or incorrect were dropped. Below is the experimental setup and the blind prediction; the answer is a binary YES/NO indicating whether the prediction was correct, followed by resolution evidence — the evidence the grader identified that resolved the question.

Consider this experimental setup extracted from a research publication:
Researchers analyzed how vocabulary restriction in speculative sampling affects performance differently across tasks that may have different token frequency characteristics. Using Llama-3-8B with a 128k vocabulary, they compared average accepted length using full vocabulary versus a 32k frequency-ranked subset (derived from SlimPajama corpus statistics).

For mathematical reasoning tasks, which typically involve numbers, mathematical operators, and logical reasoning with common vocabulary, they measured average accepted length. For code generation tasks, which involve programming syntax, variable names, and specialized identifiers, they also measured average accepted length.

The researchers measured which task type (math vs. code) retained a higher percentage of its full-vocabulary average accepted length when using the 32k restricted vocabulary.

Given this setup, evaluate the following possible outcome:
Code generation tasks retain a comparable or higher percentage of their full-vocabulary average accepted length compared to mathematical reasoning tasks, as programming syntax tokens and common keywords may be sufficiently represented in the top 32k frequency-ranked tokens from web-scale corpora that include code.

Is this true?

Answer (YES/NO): NO